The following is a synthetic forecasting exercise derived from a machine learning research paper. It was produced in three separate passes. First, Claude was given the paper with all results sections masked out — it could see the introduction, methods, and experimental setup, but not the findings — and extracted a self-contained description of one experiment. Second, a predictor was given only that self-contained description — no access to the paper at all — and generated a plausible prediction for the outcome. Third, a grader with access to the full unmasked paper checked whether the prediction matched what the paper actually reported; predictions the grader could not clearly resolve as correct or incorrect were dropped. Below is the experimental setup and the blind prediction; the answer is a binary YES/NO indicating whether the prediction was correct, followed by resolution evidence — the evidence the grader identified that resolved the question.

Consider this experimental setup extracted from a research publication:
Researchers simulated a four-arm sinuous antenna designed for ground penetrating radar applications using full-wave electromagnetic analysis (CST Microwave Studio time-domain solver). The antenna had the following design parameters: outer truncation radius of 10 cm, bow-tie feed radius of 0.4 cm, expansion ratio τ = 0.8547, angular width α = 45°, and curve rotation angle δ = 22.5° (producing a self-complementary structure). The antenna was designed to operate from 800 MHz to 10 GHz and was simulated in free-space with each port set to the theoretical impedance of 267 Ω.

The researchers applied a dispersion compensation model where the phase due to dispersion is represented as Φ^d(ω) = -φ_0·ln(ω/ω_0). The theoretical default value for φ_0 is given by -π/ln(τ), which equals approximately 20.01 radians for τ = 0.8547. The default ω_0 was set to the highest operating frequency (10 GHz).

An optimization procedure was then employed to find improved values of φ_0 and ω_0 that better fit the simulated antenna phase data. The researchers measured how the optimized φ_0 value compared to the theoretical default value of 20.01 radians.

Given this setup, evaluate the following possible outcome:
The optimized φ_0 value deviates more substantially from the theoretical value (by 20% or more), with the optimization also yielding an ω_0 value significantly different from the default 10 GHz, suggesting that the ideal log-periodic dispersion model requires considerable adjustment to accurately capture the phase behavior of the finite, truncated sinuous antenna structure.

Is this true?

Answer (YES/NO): NO